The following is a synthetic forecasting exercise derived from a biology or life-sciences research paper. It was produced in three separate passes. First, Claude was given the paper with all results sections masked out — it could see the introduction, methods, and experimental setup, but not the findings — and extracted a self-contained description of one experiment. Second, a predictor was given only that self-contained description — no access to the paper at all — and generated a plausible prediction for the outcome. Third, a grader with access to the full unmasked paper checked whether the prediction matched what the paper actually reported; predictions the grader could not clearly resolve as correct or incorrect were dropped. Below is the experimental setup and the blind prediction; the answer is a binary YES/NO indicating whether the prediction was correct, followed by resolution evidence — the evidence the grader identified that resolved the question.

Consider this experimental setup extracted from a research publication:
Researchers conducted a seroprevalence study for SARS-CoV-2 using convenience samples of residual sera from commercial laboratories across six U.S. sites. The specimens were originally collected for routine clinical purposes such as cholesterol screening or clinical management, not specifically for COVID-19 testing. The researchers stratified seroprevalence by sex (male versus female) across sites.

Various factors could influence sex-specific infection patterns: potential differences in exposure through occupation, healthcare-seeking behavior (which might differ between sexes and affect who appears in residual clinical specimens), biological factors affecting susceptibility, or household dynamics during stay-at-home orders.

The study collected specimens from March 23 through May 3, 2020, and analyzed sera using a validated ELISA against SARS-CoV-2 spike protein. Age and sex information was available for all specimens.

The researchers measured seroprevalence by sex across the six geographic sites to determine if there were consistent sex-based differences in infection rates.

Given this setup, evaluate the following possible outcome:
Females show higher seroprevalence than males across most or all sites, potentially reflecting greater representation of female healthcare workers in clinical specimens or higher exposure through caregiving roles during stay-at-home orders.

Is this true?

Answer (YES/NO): NO